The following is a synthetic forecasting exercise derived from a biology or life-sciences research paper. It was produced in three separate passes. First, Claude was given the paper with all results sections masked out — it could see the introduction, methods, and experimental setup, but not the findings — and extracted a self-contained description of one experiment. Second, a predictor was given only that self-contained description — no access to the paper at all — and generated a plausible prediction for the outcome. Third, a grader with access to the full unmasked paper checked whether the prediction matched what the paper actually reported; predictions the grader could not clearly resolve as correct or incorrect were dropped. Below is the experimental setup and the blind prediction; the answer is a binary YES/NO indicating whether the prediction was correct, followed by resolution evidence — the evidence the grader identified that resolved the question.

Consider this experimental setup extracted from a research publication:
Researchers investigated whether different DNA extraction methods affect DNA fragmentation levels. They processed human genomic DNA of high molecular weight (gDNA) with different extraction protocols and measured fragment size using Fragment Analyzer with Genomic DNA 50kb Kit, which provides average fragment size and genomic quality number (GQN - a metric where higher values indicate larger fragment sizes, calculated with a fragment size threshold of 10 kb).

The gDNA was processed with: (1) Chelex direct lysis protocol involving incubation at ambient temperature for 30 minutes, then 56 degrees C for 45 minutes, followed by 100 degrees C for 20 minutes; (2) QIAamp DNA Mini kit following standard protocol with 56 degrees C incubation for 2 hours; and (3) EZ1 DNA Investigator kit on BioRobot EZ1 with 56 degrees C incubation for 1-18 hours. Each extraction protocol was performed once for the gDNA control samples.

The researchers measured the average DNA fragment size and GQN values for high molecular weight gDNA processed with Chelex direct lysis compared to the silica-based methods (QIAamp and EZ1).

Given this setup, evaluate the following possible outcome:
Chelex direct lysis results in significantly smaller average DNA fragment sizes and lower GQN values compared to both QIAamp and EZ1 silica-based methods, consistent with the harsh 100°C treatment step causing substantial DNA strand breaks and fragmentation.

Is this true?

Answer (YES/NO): NO